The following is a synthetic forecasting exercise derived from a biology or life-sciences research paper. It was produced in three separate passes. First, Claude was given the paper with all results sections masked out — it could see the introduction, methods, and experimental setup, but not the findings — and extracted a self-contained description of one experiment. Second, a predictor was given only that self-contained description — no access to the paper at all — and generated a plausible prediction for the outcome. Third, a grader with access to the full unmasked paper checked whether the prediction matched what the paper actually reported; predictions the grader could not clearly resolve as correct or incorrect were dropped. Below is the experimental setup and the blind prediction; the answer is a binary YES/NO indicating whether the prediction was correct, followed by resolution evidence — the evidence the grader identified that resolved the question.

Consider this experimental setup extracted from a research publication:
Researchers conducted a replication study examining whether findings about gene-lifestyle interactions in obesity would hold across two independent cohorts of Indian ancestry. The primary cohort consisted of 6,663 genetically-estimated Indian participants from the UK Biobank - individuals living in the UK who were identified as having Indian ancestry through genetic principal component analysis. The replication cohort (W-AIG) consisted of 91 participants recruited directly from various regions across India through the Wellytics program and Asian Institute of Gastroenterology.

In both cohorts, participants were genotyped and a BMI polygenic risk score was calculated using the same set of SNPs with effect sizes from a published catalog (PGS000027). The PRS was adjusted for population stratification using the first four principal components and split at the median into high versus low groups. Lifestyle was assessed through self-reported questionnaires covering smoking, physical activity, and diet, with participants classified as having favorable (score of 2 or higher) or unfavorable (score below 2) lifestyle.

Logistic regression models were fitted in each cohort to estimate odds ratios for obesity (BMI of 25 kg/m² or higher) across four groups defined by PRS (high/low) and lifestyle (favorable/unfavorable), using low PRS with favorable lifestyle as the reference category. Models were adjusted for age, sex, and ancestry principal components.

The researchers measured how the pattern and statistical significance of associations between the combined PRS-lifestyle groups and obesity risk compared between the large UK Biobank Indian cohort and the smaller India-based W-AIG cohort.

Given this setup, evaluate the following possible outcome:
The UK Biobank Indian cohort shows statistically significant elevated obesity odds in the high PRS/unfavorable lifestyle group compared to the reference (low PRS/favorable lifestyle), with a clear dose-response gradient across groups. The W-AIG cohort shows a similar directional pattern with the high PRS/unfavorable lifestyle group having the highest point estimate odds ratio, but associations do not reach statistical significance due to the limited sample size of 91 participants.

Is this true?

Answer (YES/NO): NO